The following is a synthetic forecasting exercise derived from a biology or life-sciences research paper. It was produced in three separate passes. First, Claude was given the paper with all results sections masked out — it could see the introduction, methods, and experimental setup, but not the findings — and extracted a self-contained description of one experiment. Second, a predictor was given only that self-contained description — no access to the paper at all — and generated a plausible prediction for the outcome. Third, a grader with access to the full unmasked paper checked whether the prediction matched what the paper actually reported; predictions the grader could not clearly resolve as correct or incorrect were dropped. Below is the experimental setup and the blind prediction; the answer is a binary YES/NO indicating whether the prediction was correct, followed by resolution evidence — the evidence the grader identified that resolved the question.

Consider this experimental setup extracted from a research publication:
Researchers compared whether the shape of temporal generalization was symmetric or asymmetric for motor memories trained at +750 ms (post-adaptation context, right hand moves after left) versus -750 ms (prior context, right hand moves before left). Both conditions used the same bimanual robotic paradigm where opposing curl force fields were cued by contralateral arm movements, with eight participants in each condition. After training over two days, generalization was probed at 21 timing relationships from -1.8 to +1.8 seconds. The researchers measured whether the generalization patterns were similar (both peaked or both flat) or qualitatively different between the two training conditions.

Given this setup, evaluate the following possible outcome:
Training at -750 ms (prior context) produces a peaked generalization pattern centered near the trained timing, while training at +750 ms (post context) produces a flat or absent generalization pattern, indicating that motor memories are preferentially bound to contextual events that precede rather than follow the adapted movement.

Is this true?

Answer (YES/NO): NO